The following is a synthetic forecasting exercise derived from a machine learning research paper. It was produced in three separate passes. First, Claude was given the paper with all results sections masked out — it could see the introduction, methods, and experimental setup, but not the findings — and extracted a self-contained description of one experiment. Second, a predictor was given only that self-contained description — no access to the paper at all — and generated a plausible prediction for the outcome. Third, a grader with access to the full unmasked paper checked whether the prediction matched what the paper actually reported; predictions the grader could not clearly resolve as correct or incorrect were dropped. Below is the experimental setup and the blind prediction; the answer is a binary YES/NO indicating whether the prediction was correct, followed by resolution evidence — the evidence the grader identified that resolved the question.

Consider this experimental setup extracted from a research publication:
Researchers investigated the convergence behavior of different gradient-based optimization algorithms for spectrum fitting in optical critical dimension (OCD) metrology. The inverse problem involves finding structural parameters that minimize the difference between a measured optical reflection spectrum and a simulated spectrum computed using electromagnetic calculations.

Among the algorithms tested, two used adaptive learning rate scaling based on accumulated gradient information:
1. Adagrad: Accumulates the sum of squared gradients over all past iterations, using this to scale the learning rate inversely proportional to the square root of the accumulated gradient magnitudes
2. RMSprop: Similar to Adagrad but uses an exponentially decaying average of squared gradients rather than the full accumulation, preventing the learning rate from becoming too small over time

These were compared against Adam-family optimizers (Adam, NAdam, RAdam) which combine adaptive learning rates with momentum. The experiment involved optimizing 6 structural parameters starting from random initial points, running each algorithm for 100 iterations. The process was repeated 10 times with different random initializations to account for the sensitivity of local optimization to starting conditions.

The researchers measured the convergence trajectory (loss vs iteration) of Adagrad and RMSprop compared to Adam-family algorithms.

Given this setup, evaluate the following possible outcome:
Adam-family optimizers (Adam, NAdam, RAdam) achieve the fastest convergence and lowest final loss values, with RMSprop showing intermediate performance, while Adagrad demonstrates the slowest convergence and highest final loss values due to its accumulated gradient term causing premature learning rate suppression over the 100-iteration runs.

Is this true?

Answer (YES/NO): NO